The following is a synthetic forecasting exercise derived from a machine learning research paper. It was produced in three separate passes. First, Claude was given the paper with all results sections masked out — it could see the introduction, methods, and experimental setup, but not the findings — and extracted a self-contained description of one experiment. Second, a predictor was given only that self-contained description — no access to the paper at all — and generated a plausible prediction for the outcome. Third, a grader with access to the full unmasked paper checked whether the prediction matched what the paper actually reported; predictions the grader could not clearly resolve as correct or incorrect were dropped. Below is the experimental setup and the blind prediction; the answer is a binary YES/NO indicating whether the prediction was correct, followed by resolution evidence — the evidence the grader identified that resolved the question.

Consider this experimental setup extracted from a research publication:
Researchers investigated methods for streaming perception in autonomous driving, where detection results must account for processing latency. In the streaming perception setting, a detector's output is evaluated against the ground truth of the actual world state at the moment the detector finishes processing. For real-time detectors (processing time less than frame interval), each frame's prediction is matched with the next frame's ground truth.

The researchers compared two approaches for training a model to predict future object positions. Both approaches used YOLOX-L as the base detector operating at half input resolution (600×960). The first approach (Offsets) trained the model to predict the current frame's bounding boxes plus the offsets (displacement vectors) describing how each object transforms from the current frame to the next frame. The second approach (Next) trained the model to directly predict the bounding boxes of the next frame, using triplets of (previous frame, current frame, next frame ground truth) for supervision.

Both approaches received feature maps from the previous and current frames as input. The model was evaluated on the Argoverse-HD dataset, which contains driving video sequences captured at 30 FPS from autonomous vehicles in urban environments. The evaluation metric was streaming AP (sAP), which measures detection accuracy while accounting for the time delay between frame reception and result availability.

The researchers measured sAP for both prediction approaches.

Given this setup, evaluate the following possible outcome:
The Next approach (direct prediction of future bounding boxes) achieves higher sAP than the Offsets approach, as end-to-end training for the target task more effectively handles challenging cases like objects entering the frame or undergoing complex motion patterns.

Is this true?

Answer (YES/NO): YES